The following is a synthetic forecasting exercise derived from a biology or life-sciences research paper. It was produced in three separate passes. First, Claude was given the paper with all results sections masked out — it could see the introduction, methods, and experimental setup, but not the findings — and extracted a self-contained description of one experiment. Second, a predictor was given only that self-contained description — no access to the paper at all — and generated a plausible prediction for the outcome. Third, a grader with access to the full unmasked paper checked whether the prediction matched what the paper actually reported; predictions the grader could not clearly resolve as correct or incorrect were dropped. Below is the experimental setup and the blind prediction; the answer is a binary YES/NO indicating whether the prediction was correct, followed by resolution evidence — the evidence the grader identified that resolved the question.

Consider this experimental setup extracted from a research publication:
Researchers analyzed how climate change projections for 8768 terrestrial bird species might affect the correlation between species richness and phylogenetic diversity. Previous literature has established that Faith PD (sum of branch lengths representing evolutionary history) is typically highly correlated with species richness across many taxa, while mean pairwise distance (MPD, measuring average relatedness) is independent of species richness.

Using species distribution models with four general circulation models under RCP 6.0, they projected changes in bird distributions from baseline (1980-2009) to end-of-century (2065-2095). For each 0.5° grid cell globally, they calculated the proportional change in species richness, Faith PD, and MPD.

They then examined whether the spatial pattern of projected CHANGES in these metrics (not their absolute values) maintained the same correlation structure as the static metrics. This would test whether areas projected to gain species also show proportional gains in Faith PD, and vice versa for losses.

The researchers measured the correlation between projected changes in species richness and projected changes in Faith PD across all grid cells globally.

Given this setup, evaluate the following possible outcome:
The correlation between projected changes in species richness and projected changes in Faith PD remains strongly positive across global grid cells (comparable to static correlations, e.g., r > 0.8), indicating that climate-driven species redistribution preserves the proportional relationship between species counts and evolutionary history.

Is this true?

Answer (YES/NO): YES